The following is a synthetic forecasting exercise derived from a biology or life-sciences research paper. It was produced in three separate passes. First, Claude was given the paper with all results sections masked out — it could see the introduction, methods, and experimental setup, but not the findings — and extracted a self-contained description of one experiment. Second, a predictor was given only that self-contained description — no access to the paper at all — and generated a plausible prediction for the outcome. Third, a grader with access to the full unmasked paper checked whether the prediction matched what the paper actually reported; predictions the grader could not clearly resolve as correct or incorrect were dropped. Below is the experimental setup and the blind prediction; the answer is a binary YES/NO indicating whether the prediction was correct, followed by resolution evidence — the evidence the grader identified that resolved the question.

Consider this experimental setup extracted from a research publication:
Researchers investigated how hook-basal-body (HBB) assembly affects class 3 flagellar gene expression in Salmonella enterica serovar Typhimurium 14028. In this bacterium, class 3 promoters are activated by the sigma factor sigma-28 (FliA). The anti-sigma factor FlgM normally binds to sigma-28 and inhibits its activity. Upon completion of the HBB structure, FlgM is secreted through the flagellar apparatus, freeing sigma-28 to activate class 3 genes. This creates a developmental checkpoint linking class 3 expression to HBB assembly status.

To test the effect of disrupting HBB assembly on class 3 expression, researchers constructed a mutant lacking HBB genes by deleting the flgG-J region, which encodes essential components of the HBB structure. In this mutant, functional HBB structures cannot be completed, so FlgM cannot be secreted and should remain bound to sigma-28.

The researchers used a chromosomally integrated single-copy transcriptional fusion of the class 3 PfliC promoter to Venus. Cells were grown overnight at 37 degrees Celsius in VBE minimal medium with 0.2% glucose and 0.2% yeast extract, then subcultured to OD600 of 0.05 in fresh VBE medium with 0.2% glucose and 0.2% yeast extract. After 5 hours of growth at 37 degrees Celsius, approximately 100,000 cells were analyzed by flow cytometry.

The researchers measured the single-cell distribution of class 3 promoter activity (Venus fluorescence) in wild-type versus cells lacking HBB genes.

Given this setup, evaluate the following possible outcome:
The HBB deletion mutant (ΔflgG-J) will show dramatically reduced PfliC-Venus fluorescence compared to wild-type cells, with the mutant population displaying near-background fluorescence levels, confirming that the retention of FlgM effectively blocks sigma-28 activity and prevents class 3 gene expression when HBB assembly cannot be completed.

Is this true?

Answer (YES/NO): YES